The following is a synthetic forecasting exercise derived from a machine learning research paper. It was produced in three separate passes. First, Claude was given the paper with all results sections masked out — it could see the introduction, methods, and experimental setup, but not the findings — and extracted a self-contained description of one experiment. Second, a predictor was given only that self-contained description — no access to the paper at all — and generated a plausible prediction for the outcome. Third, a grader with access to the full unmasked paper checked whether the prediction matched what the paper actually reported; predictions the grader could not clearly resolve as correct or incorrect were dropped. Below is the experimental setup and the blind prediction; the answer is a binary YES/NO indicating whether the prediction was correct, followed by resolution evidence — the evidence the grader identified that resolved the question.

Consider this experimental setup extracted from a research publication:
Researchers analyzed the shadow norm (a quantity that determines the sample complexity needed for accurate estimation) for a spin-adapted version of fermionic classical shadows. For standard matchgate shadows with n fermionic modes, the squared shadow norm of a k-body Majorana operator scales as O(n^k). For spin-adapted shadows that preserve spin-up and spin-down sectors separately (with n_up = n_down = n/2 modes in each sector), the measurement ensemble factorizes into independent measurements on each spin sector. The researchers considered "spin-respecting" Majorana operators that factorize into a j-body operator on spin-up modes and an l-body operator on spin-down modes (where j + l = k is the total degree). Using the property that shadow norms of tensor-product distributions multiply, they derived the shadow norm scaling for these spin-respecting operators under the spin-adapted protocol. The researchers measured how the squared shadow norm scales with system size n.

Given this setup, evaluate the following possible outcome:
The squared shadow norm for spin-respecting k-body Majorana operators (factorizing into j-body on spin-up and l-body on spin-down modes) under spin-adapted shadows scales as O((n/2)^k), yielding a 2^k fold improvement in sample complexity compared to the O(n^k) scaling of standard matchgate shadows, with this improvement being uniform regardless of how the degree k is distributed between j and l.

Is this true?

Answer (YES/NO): NO